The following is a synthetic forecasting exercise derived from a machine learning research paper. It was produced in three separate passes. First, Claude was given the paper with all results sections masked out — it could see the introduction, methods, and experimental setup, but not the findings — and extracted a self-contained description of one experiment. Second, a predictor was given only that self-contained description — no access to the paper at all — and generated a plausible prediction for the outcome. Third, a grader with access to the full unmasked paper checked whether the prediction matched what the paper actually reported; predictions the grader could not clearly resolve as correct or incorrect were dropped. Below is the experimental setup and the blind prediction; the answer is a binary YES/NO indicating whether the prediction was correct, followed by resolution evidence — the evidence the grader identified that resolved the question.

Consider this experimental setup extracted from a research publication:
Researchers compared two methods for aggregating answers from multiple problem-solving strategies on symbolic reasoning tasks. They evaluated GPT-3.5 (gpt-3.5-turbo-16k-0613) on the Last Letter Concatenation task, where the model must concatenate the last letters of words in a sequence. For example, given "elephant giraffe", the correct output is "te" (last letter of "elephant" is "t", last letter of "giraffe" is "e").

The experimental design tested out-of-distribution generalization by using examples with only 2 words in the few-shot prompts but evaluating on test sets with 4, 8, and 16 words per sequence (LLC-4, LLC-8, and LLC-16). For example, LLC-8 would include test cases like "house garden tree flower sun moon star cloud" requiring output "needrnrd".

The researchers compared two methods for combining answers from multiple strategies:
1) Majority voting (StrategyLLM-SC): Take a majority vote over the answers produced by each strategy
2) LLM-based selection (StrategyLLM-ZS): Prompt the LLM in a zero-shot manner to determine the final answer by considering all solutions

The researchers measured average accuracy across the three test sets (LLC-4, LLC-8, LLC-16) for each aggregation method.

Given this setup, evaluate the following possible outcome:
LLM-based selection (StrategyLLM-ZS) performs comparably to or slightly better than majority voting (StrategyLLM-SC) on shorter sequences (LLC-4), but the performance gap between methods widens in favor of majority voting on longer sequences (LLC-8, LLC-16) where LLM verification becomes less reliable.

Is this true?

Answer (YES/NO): YES